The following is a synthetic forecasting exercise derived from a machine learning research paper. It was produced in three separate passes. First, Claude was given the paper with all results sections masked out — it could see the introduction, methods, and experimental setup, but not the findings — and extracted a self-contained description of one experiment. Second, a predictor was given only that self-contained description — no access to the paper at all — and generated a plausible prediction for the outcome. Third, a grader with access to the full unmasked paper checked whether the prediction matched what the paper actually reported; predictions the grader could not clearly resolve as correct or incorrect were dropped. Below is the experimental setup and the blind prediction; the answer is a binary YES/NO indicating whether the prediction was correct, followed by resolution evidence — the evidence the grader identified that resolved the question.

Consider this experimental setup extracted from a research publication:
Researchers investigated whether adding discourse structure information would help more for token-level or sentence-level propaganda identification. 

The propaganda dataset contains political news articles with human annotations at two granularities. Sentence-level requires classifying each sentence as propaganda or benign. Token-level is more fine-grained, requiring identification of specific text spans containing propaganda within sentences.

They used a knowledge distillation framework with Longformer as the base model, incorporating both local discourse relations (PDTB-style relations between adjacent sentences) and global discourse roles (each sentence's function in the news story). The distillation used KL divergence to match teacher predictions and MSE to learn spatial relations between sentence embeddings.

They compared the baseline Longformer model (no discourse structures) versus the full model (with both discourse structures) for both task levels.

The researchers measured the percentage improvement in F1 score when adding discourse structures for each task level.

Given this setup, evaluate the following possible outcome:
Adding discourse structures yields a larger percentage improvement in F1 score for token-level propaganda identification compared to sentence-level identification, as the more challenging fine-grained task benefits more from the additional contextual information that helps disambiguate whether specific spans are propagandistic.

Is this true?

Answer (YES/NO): YES